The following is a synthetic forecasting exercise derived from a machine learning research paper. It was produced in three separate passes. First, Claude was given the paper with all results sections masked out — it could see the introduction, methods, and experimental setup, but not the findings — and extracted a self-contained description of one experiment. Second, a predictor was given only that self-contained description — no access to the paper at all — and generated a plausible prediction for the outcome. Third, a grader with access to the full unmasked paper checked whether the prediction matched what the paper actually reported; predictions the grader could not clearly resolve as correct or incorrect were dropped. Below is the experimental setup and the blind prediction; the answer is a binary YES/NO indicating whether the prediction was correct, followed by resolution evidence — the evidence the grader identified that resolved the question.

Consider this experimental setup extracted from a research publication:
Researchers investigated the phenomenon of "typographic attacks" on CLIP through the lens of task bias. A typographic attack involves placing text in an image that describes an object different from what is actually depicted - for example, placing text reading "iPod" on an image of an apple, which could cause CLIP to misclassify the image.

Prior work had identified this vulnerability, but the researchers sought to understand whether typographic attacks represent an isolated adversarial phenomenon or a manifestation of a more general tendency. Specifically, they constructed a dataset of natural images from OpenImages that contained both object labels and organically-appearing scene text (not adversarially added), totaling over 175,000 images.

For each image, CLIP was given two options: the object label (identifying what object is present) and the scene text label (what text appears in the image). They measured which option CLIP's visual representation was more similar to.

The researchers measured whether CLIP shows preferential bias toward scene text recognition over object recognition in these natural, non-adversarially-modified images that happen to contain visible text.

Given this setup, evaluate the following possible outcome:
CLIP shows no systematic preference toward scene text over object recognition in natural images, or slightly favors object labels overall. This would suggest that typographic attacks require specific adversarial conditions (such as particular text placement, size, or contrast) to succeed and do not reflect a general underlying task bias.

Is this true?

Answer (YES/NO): NO